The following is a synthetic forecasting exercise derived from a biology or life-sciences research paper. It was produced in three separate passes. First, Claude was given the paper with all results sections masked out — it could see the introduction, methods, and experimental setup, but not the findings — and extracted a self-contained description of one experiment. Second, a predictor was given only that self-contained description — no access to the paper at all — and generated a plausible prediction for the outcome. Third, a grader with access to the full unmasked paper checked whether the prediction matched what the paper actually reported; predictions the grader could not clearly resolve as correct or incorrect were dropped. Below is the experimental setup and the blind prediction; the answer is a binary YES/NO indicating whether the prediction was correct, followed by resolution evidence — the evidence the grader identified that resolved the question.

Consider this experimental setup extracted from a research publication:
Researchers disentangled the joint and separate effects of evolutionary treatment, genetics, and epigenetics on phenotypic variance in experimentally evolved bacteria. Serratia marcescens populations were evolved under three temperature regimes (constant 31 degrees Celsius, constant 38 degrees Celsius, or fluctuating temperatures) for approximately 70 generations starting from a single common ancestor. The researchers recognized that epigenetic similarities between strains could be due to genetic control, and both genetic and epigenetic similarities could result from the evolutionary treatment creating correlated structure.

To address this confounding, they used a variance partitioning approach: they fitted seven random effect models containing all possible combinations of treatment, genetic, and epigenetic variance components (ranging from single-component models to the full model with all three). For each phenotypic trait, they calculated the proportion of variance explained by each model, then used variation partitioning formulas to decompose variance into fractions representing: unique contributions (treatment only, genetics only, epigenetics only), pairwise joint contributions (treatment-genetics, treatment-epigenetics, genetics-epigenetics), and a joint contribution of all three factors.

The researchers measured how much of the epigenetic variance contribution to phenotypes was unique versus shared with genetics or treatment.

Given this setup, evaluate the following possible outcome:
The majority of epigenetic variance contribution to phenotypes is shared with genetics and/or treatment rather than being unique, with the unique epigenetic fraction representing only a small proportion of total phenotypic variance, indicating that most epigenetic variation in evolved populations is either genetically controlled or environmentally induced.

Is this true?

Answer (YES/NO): NO